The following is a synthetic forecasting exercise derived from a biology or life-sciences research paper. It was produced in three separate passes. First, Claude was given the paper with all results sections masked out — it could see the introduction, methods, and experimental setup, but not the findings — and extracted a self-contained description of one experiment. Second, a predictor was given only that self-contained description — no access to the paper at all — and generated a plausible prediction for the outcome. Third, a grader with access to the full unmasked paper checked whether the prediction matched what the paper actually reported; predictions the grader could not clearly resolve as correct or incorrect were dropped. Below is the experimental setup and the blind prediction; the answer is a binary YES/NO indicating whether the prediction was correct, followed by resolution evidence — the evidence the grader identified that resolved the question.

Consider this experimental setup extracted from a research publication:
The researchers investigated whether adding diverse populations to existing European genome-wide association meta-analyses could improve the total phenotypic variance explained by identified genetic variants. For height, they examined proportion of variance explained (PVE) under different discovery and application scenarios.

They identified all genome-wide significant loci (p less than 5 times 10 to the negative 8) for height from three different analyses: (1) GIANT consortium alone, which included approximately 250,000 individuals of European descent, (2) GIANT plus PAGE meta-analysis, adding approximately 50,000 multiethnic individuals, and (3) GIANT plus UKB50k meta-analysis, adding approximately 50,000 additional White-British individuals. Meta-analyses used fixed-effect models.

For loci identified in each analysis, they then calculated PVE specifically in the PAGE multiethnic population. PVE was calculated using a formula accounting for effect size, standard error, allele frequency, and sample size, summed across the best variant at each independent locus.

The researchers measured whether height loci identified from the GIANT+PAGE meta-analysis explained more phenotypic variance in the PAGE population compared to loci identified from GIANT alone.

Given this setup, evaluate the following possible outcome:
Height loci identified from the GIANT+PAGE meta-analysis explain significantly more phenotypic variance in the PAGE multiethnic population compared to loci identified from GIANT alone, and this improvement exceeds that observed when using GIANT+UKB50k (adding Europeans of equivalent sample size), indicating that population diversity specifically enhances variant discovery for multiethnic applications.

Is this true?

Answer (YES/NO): YES